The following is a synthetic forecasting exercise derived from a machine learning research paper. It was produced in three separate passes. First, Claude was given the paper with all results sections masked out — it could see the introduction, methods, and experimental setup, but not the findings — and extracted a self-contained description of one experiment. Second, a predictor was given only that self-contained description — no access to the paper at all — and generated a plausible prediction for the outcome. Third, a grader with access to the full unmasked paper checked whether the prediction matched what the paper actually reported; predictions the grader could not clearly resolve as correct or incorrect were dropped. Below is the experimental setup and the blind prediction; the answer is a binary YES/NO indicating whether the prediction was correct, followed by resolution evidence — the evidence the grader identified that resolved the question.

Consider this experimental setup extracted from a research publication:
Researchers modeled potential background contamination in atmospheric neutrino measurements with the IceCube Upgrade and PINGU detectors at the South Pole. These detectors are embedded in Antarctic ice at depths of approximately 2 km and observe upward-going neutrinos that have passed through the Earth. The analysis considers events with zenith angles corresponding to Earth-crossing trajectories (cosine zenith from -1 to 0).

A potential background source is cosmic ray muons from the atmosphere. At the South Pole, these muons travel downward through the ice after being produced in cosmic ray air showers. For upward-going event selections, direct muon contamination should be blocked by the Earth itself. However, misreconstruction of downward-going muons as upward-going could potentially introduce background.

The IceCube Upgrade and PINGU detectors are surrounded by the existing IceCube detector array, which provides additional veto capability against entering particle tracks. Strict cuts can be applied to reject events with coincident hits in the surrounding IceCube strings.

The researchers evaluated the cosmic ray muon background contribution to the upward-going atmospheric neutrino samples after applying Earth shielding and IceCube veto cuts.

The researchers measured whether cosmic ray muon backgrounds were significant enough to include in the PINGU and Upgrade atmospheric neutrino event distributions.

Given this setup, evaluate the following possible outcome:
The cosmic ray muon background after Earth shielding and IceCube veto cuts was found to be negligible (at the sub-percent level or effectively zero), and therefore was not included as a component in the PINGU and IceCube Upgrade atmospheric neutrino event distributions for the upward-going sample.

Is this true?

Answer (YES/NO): YES